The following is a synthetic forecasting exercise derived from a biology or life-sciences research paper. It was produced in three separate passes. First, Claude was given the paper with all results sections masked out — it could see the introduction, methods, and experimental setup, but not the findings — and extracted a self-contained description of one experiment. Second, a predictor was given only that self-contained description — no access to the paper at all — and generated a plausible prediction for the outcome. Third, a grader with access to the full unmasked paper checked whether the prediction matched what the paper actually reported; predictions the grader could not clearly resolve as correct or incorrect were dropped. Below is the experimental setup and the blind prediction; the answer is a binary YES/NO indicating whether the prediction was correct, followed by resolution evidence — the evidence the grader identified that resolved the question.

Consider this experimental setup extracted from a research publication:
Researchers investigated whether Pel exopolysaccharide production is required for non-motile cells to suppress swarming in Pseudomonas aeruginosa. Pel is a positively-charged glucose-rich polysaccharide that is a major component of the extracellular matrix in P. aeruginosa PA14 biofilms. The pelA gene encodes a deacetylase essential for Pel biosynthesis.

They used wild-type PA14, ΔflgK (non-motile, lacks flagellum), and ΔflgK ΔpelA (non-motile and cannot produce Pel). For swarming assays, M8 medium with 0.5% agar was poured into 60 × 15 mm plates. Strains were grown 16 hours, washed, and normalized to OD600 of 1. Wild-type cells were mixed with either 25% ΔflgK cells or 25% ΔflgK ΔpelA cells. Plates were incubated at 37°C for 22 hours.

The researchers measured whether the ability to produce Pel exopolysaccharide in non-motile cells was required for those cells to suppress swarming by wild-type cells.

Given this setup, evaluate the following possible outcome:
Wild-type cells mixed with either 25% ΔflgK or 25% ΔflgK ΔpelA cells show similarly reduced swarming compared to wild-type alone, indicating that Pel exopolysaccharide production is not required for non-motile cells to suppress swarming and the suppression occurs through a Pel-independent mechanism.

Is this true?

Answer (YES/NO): NO